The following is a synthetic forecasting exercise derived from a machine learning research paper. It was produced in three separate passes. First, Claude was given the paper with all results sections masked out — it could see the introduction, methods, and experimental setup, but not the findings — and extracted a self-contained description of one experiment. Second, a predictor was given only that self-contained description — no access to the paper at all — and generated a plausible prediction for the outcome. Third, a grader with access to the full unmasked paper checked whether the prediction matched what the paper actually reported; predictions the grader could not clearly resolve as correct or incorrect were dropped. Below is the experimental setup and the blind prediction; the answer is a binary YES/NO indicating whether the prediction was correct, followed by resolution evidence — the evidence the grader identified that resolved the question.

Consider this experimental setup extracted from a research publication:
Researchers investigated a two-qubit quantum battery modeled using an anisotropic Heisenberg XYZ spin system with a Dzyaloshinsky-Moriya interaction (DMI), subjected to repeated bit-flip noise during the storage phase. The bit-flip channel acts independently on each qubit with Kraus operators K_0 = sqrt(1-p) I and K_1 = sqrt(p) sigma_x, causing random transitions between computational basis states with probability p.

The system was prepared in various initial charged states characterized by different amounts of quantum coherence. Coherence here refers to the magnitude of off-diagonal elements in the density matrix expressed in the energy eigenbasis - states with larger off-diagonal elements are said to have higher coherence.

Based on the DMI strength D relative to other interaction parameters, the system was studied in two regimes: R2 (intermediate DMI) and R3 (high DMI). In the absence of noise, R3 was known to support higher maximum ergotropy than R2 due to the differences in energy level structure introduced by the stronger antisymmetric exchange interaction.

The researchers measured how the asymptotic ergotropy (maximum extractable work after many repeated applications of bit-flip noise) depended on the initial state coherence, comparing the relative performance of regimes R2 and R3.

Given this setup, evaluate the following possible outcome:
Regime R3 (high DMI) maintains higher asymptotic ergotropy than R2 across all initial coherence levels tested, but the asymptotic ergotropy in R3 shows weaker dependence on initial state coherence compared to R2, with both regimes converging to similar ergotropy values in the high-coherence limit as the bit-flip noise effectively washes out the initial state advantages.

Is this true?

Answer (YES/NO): NO